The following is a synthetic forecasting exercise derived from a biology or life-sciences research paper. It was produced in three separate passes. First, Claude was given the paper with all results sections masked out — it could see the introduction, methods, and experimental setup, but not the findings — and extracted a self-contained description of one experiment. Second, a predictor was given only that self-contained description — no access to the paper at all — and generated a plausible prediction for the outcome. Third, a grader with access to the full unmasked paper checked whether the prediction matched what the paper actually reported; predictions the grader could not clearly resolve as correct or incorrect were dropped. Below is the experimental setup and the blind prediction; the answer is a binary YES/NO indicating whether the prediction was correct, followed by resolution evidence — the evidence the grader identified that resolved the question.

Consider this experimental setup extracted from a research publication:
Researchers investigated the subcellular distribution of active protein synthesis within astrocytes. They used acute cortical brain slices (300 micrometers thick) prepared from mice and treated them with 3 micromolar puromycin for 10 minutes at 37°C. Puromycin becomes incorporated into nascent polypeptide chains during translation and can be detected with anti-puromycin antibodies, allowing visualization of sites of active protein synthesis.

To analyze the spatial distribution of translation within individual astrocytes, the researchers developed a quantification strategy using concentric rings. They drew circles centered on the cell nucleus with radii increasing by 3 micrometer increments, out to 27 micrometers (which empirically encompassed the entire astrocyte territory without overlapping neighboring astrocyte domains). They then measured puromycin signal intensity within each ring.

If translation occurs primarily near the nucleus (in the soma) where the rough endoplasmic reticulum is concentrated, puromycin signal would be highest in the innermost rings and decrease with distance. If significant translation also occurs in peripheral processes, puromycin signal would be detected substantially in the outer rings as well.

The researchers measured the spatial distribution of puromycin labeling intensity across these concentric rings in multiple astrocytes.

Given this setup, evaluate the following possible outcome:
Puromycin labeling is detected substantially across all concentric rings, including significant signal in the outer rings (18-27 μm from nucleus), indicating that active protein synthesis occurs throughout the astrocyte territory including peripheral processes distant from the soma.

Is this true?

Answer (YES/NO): YES